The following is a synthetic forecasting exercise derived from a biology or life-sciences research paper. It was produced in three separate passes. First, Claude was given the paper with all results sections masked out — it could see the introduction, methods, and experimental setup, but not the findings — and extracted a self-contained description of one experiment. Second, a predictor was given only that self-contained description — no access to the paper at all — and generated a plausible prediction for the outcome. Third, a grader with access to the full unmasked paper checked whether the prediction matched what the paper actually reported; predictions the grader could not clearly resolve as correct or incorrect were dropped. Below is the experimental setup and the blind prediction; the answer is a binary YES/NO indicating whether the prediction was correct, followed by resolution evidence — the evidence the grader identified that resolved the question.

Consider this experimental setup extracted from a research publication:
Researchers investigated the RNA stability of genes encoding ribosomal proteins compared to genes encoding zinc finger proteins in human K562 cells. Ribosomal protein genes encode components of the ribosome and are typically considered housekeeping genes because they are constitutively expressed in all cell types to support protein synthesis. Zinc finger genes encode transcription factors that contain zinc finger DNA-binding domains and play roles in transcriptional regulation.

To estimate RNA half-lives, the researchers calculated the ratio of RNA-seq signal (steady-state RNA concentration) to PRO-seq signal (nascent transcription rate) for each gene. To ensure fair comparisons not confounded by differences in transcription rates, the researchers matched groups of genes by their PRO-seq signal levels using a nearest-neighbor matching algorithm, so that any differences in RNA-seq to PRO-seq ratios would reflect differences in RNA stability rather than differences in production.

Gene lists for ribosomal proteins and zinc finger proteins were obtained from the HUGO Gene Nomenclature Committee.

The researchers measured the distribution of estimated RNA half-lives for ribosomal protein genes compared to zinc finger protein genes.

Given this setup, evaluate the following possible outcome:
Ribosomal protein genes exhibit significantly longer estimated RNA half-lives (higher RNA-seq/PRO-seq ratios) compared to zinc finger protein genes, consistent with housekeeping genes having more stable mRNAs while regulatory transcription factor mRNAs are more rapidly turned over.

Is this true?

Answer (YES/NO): YES